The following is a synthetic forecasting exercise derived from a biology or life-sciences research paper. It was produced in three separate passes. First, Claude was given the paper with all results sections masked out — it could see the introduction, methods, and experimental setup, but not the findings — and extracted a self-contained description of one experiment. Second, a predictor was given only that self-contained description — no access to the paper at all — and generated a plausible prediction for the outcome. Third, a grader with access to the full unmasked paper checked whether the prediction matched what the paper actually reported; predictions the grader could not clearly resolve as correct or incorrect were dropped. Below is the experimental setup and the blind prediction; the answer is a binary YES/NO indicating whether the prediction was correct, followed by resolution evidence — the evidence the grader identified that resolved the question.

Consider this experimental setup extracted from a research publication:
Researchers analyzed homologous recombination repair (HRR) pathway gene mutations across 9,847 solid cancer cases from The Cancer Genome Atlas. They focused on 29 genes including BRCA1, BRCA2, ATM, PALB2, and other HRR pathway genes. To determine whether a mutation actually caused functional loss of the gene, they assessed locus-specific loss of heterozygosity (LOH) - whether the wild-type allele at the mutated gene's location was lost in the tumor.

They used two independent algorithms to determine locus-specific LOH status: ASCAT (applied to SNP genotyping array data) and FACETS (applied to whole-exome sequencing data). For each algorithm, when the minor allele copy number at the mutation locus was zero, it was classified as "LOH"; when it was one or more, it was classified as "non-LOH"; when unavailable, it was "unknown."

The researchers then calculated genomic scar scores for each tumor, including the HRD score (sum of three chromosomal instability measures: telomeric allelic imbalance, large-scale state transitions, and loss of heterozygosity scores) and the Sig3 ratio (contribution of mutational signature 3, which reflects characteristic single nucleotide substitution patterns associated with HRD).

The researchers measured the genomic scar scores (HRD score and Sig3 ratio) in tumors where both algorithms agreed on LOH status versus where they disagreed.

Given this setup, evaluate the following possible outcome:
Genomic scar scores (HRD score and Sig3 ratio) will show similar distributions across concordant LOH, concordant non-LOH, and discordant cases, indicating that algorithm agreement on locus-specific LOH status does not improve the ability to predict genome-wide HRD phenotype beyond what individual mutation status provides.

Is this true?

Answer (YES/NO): NO